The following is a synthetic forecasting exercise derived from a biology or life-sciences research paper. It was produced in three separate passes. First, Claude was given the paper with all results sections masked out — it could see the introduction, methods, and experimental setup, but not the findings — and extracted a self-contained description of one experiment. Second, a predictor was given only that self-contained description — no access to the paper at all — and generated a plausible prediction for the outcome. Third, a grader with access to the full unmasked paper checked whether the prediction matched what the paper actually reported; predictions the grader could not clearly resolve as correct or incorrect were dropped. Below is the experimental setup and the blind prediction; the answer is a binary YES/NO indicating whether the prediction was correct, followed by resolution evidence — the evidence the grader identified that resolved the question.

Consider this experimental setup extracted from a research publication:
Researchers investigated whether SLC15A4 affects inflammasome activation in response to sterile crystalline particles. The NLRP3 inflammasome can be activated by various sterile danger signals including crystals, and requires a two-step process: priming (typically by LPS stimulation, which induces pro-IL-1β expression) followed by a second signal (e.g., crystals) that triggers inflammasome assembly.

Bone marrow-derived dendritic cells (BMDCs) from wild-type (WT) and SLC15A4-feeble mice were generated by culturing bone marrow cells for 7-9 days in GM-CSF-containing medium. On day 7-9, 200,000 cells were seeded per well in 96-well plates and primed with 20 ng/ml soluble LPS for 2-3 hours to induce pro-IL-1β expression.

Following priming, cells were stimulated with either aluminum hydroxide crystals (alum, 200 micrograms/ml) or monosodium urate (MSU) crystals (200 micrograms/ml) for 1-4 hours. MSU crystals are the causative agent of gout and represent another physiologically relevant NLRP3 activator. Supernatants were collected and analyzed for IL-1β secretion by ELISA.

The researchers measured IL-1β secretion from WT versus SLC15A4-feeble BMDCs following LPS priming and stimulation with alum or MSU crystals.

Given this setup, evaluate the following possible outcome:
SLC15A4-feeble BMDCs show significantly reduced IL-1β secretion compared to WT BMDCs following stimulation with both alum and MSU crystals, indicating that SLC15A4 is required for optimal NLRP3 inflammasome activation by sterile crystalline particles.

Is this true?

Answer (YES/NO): YES